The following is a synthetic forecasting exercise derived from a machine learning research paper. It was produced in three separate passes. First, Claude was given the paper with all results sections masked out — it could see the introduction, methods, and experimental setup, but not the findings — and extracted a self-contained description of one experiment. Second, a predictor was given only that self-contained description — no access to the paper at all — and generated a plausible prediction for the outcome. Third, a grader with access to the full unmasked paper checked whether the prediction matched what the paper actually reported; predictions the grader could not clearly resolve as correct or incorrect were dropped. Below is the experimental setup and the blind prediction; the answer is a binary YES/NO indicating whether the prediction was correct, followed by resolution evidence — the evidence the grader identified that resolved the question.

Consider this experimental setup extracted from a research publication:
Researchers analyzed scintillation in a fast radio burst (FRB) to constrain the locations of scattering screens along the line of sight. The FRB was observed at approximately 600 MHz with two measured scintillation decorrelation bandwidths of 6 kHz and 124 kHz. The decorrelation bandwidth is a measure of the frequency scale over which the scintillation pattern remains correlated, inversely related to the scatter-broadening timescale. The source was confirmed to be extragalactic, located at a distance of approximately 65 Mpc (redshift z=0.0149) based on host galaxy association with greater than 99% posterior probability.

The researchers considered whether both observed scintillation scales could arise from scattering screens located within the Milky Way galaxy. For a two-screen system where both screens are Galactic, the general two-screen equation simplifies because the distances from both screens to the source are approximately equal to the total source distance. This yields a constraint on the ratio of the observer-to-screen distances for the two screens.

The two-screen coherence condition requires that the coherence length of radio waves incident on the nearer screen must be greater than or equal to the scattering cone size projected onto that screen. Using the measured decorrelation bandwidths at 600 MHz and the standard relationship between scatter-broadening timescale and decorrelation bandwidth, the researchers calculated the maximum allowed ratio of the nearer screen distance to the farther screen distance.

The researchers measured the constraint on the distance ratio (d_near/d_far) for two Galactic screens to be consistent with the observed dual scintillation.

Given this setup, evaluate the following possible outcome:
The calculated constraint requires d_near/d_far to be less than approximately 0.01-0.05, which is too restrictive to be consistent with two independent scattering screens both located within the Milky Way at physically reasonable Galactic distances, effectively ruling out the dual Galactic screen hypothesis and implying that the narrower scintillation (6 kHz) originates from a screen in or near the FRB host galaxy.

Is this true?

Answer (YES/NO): NO